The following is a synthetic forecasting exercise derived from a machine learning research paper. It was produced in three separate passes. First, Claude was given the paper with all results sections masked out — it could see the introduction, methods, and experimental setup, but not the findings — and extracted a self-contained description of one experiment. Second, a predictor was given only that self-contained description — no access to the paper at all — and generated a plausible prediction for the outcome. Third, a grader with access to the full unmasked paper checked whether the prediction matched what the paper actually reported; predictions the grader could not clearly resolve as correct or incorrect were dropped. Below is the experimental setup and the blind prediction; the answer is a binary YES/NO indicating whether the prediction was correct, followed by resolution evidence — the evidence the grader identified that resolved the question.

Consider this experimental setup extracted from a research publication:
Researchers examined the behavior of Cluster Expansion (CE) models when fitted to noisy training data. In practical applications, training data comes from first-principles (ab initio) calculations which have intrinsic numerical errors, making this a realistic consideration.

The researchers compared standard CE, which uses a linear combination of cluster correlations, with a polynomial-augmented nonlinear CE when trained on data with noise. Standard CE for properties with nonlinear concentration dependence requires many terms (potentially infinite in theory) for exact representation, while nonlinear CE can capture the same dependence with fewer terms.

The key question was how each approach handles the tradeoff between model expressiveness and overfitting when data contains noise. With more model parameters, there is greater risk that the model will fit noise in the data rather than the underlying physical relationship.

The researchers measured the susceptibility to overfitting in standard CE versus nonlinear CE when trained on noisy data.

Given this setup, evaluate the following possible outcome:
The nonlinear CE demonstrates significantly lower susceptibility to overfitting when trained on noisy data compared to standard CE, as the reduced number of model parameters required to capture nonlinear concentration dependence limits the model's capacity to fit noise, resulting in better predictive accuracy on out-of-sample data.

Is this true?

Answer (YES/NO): YES